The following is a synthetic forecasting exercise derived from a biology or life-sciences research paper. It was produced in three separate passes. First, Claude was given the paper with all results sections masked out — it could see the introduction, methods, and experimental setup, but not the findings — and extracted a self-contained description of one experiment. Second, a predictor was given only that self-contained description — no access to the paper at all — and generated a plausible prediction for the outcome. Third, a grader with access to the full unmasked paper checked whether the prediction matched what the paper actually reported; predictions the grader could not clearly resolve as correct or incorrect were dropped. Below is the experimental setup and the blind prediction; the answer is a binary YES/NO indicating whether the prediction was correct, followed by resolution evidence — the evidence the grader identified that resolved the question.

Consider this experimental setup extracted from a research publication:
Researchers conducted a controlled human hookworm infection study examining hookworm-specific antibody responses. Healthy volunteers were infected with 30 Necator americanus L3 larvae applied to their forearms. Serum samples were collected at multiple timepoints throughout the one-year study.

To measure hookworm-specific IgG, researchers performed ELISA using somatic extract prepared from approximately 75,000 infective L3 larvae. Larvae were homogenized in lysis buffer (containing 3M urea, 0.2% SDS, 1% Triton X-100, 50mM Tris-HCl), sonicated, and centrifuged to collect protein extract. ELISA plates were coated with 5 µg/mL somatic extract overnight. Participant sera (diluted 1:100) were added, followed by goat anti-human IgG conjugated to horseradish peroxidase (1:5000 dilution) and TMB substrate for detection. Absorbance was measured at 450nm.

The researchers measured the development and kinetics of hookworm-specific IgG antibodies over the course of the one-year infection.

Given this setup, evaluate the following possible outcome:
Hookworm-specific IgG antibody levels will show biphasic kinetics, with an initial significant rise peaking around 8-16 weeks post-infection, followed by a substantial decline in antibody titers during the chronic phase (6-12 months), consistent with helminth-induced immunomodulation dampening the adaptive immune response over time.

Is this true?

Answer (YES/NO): NO